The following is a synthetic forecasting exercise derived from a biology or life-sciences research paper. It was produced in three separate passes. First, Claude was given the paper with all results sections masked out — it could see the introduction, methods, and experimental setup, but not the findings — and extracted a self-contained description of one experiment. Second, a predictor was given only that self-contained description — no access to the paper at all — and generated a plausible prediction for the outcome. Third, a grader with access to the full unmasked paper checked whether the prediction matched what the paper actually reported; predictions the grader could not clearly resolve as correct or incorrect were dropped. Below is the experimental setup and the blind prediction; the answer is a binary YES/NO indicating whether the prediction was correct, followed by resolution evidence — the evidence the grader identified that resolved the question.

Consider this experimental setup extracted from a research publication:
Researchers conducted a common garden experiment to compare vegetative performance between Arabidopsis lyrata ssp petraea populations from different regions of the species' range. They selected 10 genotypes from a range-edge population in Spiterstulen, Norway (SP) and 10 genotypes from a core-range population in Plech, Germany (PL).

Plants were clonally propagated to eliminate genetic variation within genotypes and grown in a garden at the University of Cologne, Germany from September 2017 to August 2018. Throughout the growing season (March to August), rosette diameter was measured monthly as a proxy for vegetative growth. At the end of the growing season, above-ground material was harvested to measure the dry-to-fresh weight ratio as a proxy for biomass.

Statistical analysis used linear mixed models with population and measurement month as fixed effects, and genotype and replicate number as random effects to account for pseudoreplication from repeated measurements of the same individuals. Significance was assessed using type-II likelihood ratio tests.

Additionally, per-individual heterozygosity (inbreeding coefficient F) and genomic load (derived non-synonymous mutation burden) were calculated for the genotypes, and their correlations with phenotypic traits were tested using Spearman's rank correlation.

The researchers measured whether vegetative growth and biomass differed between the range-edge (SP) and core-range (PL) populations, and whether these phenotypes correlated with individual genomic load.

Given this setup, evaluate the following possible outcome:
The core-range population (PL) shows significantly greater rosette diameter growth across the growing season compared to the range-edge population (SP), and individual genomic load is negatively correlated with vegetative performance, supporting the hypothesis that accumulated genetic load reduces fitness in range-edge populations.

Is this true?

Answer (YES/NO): NO